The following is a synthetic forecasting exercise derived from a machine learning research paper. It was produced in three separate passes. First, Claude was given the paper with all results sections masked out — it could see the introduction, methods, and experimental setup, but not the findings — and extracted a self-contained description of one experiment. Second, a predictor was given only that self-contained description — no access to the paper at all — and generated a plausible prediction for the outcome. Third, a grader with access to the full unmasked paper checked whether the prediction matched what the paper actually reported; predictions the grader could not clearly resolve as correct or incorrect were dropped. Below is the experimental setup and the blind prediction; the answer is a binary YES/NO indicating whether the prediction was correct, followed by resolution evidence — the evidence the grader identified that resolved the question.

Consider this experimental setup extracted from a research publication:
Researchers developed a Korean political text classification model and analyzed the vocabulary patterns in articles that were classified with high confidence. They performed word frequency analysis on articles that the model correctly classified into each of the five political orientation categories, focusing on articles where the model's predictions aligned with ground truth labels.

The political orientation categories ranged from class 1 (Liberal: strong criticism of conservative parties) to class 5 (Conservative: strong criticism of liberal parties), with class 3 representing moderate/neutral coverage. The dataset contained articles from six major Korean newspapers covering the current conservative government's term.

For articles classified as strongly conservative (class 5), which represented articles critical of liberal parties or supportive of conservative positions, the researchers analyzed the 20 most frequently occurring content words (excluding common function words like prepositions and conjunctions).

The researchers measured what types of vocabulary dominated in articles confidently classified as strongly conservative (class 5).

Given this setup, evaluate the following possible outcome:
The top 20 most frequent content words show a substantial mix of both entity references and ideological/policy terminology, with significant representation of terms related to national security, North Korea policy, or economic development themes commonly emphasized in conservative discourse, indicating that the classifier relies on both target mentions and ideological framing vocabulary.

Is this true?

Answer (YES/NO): NO